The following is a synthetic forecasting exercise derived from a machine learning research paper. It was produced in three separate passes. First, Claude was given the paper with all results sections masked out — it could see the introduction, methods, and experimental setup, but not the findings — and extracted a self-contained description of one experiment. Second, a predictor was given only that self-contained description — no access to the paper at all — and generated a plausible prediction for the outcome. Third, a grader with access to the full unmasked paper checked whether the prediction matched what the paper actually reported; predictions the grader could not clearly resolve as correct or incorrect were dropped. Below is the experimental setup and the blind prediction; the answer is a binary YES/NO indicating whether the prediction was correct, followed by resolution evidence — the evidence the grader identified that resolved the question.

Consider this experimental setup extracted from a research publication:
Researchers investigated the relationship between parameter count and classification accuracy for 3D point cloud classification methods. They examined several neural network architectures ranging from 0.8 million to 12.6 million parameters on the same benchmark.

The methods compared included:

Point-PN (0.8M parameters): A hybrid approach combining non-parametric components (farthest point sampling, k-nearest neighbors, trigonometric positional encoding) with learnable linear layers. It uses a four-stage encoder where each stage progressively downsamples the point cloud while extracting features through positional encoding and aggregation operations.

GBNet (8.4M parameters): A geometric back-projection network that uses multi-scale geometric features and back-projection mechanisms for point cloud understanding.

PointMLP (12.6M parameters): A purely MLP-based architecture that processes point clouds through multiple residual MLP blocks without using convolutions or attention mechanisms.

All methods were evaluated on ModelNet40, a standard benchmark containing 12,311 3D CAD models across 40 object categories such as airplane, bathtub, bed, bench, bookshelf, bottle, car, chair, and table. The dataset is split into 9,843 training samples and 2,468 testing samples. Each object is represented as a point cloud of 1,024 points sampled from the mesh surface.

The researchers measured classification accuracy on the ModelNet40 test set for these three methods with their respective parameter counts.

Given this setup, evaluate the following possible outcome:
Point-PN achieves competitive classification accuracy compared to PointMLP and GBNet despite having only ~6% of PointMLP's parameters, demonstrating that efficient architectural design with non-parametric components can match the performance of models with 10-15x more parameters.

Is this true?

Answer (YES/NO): YES